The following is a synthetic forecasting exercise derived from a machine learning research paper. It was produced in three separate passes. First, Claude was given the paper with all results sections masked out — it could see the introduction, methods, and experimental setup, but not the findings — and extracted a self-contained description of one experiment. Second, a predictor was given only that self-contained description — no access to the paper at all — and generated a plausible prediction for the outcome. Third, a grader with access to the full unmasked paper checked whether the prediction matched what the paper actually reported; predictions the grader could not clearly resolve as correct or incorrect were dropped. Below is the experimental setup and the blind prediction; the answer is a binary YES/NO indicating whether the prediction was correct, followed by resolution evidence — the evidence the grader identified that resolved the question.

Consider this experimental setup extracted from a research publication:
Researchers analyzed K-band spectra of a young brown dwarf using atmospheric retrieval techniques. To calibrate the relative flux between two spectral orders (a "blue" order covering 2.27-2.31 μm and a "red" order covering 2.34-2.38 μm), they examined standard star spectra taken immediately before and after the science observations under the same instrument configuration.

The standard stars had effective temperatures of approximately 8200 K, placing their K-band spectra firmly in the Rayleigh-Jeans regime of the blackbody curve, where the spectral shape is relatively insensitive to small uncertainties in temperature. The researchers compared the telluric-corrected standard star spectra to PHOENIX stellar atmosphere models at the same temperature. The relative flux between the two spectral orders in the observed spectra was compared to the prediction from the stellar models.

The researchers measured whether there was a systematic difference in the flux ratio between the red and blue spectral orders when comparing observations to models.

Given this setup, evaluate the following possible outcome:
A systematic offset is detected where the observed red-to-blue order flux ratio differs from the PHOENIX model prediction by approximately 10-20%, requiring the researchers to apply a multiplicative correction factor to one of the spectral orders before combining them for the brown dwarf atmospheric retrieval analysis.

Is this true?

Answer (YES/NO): NO